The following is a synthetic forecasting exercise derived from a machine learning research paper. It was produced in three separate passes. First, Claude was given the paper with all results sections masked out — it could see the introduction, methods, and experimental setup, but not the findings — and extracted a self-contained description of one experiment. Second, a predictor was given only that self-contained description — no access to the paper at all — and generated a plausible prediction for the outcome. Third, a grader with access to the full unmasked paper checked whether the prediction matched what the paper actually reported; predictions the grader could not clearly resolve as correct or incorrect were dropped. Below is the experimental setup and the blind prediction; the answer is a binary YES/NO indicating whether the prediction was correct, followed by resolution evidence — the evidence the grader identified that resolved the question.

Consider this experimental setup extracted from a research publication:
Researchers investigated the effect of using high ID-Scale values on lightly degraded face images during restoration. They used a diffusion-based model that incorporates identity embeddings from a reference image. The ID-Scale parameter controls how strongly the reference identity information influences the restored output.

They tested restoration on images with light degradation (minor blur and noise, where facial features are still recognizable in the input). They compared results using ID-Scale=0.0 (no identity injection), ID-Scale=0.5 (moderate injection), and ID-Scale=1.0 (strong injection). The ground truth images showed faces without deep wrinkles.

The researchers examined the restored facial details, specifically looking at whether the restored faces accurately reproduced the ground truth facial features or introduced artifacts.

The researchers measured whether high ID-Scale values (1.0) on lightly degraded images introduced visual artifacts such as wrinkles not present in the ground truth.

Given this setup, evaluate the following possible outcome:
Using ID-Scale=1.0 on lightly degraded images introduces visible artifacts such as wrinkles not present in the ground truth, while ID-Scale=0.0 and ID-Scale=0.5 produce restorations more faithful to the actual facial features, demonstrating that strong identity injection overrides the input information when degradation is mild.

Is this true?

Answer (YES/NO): NO